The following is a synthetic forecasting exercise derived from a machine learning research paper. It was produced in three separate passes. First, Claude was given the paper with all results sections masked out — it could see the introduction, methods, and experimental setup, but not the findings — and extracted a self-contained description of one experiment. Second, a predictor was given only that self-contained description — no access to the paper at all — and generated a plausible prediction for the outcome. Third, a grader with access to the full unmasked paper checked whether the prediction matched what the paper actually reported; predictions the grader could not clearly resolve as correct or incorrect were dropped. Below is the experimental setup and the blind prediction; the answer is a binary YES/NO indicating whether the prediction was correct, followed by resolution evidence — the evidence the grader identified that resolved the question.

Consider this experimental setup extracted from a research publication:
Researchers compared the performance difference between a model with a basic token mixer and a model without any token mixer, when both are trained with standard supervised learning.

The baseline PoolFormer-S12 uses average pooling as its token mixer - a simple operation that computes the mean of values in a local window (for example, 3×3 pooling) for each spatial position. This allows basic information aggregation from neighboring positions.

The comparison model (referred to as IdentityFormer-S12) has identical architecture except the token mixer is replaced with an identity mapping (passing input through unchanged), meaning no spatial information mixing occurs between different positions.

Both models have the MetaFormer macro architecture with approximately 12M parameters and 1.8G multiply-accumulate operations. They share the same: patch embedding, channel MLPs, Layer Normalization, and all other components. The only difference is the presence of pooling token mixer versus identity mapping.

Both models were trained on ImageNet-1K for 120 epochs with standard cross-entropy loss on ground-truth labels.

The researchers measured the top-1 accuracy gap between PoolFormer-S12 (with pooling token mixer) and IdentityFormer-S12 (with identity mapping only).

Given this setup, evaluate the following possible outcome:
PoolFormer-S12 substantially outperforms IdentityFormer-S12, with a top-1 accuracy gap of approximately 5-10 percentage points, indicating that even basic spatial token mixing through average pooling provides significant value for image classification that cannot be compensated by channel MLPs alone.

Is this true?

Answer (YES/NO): NO